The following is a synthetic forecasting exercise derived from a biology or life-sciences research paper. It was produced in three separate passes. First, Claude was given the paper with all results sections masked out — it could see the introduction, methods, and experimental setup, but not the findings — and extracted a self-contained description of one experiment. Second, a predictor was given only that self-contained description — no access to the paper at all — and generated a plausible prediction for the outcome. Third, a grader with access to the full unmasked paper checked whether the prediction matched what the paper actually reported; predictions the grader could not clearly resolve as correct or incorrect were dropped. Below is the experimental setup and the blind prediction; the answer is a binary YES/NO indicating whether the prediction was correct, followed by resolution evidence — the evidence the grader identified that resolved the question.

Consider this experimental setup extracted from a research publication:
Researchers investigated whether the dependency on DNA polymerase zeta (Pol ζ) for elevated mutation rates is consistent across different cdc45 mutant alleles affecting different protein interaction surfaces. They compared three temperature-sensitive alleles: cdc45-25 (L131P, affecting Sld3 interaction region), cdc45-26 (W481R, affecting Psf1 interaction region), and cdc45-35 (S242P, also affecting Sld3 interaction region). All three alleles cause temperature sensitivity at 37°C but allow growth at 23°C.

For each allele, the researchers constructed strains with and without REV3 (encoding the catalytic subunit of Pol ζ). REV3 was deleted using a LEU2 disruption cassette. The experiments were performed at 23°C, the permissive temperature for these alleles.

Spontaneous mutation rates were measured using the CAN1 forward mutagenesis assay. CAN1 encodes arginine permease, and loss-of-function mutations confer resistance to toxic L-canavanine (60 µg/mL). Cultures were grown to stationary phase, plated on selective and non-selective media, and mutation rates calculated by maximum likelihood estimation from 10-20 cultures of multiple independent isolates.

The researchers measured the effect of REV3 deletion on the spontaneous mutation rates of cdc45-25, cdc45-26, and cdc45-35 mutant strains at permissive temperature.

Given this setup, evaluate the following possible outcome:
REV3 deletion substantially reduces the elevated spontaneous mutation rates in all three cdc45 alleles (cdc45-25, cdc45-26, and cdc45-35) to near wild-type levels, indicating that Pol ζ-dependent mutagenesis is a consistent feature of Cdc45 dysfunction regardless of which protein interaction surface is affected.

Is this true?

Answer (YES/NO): NO